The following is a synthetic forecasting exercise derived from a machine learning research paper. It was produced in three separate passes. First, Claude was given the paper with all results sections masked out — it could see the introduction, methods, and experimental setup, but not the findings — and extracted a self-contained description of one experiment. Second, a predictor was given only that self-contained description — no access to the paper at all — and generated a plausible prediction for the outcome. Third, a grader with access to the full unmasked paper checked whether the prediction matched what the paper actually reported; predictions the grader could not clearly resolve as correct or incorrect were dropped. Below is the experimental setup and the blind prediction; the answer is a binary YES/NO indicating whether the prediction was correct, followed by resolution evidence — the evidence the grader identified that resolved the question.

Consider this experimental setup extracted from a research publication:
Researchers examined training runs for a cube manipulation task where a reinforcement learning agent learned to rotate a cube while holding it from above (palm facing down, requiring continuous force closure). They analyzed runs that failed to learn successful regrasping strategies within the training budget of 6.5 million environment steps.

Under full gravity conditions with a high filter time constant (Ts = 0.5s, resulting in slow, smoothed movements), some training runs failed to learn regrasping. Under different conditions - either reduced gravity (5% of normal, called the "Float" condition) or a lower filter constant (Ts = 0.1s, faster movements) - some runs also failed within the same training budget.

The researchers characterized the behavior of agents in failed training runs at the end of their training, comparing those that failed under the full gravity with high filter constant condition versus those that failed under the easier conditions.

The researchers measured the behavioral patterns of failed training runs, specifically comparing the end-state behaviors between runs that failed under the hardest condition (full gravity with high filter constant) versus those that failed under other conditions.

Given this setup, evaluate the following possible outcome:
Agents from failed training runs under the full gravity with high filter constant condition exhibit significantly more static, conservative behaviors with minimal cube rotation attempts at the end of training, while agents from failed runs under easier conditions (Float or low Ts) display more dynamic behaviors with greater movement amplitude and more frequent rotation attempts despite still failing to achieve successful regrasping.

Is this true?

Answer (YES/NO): NO